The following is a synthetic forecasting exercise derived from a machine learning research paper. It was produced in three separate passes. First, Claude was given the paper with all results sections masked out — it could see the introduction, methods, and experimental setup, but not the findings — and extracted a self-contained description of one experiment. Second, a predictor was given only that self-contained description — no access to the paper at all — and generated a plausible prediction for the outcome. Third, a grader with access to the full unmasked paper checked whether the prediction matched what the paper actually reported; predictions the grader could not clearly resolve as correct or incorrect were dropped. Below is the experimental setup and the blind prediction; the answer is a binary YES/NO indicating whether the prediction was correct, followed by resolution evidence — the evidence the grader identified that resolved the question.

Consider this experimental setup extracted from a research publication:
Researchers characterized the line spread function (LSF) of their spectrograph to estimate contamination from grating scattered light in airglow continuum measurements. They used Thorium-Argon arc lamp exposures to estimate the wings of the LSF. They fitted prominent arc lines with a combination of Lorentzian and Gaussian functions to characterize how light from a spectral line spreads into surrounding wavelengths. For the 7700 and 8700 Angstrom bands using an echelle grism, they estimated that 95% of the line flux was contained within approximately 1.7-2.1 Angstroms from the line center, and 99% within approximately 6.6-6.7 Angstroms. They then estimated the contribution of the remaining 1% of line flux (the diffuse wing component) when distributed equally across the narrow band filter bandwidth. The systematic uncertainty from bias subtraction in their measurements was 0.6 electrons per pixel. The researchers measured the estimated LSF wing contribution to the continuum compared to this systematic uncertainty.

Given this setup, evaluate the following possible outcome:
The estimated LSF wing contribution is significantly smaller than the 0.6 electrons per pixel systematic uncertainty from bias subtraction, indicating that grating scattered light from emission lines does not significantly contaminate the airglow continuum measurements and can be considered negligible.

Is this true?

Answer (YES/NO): YES